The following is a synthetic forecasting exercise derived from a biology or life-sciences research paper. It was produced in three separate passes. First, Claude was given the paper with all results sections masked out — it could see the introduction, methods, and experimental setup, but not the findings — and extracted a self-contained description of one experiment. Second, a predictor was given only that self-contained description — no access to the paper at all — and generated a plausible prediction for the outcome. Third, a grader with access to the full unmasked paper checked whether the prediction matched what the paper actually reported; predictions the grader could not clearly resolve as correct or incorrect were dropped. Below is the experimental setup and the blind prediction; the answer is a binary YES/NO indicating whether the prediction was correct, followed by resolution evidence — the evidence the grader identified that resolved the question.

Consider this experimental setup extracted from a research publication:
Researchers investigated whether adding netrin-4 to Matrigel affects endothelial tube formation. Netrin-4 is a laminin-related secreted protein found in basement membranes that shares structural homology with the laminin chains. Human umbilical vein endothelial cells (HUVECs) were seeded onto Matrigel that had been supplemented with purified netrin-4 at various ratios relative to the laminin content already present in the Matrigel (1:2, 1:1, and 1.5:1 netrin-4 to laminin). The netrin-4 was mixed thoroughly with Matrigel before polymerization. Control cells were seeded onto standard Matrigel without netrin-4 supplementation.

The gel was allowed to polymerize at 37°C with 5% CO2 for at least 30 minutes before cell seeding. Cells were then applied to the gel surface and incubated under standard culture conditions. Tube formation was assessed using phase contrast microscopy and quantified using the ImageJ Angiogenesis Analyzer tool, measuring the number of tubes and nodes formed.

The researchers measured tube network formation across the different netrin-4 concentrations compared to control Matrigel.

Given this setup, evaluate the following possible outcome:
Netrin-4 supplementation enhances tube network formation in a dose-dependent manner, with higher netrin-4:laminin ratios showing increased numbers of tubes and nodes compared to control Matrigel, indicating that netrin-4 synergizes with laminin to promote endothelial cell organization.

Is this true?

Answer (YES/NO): NO